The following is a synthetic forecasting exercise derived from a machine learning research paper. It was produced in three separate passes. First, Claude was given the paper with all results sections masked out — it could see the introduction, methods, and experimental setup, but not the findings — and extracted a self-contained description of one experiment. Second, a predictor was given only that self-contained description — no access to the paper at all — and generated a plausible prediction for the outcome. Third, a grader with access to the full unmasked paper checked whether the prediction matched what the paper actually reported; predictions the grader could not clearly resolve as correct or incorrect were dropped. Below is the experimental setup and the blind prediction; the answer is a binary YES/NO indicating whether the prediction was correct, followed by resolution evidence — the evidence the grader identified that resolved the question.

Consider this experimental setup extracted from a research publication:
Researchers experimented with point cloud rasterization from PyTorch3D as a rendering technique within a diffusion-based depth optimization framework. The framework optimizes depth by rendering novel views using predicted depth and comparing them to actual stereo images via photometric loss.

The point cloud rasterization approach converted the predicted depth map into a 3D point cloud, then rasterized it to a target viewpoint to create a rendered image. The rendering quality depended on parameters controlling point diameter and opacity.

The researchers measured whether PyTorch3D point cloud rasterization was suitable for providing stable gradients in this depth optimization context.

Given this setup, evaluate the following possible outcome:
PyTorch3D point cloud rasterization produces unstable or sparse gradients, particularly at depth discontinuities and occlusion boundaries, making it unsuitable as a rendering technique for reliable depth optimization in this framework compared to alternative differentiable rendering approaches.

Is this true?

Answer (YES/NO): NO